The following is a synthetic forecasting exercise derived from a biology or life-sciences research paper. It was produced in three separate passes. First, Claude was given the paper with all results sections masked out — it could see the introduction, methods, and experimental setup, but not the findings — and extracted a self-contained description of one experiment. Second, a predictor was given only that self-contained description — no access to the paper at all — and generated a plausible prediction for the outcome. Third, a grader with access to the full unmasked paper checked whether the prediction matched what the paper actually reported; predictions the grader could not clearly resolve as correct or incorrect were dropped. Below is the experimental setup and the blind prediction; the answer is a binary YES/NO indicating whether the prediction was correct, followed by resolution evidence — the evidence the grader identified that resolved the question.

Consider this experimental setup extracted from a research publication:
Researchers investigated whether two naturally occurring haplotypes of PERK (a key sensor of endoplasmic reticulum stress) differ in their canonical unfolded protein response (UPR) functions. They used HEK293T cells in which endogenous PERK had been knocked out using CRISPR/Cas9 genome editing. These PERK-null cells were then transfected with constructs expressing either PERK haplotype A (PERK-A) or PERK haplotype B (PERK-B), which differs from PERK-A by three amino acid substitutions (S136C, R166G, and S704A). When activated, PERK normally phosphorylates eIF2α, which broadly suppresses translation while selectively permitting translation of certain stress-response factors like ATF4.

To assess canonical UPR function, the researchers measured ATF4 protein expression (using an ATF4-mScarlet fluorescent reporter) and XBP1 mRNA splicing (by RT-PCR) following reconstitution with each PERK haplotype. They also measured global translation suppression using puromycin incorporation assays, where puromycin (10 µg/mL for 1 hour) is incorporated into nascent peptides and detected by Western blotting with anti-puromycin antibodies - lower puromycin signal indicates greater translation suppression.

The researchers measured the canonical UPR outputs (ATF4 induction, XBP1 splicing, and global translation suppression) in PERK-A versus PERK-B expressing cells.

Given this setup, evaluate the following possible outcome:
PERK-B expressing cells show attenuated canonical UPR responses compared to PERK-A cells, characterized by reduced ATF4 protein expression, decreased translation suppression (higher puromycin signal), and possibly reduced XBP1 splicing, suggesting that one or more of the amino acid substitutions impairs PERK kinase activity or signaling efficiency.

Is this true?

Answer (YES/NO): NO